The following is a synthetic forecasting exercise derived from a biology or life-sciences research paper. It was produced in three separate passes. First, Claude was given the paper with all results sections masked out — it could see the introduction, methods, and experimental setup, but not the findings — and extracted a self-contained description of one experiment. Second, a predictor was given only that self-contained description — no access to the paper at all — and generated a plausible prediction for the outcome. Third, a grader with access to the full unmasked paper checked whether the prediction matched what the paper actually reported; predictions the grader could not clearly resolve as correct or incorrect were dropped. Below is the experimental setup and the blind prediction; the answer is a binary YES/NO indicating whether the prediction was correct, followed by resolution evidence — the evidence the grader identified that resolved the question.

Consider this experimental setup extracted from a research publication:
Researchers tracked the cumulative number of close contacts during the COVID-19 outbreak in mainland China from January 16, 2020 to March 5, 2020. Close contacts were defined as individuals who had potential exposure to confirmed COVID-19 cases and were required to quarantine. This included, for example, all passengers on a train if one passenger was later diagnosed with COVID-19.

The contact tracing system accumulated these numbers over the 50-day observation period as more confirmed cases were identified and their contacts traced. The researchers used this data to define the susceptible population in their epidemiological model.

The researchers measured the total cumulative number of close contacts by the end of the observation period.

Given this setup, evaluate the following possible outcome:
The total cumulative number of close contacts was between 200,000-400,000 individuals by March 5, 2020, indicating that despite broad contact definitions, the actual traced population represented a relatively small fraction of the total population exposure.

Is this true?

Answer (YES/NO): NO